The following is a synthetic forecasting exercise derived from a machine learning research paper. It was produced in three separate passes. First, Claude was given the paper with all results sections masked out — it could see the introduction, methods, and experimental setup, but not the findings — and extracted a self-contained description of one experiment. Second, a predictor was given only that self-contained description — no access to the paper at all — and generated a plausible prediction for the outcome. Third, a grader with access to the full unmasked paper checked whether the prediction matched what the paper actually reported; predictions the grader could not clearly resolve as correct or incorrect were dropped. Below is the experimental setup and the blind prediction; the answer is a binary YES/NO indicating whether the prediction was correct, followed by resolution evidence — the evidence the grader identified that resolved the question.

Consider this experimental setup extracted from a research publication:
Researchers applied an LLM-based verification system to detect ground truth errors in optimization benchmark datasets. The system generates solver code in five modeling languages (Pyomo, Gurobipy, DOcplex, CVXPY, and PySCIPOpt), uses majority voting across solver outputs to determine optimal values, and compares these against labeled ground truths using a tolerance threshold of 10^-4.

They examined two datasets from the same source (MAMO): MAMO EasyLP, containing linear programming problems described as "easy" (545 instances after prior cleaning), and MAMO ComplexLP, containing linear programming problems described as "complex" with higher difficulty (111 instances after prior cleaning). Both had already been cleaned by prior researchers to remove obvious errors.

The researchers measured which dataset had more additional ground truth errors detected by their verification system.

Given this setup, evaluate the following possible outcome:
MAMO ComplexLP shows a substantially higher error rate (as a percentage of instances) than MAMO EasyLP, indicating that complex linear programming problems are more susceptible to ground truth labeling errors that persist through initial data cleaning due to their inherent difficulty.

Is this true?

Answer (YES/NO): YES